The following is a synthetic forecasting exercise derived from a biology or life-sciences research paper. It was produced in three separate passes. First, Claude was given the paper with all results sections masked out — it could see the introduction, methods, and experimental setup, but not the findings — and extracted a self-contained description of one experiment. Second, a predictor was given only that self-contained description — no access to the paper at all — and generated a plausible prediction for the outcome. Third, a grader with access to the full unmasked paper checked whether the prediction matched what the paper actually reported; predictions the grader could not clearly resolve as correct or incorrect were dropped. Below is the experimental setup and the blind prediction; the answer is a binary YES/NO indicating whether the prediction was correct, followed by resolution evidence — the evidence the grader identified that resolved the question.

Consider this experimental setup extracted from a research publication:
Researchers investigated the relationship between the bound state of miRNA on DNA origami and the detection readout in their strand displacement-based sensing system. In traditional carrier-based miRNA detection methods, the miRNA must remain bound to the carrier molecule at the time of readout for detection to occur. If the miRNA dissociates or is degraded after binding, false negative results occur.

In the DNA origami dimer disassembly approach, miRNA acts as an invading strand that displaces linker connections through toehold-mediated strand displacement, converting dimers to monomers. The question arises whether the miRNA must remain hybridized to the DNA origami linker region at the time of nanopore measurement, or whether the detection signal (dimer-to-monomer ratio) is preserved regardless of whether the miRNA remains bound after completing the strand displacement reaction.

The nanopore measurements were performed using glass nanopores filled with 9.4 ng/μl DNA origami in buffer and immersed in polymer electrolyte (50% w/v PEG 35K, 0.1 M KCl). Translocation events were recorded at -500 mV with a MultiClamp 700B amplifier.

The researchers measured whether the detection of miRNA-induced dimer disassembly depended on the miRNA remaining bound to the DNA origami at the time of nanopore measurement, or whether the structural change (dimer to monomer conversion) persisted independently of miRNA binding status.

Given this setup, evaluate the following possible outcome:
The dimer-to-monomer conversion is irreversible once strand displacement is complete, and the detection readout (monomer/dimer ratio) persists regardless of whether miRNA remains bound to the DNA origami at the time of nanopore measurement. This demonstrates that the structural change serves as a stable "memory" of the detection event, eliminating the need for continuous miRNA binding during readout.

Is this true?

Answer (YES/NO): YES